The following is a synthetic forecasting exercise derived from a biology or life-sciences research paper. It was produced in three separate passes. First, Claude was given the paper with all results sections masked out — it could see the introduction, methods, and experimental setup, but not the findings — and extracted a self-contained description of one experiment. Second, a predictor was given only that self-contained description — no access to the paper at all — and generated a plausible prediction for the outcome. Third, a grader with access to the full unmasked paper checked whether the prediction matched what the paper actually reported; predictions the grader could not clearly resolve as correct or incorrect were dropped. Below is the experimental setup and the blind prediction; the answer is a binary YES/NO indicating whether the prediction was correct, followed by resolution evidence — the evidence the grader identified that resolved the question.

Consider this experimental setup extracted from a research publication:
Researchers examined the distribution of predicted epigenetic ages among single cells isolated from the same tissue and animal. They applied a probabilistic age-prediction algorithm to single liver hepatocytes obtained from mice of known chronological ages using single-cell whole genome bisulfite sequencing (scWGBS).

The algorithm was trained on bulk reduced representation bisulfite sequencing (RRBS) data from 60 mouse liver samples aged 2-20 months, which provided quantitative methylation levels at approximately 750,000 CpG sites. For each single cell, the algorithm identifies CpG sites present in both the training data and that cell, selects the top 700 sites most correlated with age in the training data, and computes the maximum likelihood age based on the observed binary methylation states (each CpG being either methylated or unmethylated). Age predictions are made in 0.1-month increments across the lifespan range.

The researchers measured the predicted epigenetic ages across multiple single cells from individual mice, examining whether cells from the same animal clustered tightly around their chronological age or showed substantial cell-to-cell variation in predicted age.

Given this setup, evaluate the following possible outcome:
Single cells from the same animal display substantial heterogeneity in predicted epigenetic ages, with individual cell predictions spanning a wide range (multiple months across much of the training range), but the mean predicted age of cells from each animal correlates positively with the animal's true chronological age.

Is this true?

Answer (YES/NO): YES